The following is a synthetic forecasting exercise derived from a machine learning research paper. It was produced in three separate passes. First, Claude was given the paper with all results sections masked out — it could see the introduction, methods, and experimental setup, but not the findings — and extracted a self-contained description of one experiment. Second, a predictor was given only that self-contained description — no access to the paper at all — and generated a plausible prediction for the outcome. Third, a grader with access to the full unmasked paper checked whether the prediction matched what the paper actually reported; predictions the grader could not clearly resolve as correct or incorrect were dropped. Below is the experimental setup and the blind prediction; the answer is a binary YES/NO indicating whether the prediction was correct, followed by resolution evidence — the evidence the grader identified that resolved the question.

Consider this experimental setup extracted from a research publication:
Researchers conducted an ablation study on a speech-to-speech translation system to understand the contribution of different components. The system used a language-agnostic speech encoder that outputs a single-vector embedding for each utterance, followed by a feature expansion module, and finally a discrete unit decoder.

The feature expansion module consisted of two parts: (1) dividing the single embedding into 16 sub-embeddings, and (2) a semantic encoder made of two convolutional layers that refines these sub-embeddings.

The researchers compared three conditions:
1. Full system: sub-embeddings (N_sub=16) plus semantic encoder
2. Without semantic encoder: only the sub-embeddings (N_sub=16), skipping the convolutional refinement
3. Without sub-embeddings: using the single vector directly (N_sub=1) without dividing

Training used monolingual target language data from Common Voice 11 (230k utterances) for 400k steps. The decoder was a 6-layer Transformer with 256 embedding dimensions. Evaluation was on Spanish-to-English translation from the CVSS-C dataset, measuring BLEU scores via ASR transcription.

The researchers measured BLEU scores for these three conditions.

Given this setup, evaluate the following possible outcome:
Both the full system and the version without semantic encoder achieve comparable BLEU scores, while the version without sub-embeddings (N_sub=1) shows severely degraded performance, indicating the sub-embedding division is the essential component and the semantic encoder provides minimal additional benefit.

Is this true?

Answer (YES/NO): NO